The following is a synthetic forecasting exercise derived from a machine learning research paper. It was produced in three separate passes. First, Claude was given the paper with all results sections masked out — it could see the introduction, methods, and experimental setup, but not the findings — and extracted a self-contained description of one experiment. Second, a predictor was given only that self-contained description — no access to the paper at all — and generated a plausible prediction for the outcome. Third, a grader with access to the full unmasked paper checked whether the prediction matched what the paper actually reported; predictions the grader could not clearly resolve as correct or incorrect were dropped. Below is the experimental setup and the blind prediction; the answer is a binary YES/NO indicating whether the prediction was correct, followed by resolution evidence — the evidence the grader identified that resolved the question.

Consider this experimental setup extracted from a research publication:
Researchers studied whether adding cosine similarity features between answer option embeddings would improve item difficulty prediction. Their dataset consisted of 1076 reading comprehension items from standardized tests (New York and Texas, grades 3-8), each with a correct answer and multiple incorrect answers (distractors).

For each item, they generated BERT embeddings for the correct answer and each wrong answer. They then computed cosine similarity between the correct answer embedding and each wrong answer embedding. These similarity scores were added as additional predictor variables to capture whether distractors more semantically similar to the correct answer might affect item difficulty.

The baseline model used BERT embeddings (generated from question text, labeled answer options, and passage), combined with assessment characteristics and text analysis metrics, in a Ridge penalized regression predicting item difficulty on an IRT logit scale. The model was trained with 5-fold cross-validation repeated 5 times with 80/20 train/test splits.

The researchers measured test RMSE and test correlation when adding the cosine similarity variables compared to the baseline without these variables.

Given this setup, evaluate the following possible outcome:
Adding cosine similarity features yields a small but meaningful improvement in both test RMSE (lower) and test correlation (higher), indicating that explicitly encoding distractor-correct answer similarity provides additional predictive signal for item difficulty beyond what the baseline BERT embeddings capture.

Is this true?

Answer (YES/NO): NO